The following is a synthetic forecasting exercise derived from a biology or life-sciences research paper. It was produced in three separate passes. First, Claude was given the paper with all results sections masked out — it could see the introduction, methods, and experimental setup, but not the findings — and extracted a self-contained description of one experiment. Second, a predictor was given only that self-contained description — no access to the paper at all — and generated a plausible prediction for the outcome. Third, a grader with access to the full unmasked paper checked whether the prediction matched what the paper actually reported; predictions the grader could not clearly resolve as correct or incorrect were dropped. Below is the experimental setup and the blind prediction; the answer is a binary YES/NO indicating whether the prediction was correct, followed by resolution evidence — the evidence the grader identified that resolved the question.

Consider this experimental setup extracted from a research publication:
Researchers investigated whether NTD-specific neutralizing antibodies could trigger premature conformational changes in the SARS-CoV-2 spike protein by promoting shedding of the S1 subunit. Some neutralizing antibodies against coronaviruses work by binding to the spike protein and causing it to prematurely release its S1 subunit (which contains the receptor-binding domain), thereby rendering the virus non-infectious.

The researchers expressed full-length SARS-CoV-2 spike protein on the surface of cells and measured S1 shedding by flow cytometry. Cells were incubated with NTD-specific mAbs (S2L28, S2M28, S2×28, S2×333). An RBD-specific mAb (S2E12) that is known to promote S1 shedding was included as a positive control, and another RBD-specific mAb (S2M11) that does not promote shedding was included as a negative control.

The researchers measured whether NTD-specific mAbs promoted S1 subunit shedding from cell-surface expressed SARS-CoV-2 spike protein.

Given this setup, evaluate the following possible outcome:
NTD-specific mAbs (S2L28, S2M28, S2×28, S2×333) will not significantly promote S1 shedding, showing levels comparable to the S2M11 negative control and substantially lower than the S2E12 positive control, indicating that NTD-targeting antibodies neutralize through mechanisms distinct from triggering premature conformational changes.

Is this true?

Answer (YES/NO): YES